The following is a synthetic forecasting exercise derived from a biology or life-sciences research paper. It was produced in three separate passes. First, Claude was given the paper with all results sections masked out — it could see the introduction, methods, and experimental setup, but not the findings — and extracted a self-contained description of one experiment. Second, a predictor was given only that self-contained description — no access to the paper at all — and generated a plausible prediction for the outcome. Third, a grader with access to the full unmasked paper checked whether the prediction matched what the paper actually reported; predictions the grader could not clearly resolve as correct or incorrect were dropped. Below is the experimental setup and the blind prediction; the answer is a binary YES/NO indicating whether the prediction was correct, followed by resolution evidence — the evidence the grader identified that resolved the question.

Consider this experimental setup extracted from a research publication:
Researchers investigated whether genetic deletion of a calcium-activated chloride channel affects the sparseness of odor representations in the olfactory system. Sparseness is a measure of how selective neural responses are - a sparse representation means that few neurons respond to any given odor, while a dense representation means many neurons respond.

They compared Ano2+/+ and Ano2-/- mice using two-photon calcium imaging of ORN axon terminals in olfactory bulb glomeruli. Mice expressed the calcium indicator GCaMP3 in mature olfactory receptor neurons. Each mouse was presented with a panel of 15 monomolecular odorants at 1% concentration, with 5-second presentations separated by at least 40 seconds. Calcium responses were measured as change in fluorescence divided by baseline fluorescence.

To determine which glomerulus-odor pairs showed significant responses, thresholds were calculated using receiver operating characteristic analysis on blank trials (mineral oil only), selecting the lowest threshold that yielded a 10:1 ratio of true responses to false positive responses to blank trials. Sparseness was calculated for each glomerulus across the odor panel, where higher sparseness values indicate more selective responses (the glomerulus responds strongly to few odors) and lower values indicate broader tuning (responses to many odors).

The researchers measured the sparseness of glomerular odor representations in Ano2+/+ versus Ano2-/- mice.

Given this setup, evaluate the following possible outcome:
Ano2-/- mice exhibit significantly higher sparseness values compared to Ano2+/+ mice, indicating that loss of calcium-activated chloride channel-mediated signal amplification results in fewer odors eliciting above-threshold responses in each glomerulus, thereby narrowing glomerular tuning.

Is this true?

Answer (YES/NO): NO